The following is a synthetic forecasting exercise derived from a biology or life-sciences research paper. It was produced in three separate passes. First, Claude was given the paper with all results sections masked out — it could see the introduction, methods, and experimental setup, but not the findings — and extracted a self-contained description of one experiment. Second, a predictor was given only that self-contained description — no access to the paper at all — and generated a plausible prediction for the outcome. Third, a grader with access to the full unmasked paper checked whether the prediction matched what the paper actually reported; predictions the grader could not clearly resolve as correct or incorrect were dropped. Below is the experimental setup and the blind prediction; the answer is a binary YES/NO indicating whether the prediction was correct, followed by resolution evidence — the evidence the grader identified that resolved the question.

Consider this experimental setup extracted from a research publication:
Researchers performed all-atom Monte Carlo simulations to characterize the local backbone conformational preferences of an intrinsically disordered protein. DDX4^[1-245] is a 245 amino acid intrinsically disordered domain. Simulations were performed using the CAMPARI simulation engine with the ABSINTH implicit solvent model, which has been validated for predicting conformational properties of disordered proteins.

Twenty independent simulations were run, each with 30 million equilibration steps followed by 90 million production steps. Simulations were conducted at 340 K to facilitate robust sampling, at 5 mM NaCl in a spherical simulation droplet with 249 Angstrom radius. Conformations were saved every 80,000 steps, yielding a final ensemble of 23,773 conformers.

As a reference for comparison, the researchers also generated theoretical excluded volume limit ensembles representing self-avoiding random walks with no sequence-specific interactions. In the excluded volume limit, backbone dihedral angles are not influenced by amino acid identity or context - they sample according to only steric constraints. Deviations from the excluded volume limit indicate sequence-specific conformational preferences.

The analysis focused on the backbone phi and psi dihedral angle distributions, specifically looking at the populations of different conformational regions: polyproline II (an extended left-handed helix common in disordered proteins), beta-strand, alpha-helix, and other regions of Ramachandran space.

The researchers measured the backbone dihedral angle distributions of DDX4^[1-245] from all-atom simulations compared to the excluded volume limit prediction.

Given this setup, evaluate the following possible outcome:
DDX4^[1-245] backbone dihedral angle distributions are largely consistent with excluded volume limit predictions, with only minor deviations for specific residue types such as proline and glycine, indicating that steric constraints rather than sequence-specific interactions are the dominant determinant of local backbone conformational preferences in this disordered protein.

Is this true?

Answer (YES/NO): NO